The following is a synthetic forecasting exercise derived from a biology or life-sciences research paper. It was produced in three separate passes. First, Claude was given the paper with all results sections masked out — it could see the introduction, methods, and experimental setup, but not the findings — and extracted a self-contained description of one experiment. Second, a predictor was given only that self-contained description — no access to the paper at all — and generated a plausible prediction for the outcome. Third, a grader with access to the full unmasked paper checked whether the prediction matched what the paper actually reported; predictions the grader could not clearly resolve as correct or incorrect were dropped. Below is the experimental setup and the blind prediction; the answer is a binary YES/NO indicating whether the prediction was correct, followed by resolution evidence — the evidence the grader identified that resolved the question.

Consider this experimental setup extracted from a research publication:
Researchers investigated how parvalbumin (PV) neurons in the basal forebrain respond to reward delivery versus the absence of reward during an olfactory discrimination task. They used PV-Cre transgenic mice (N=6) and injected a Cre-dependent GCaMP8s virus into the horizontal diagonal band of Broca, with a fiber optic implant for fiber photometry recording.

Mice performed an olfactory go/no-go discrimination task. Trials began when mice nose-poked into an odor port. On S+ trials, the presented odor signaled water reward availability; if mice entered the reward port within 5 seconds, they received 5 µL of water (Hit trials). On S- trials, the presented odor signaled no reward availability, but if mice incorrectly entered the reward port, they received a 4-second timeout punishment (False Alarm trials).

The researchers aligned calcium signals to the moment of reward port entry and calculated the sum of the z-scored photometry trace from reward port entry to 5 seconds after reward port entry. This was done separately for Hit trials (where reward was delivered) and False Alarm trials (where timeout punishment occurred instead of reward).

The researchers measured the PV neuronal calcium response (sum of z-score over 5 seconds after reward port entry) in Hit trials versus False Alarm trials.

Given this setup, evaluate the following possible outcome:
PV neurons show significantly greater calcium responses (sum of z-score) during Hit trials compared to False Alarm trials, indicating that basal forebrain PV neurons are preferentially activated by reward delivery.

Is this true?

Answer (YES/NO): NO